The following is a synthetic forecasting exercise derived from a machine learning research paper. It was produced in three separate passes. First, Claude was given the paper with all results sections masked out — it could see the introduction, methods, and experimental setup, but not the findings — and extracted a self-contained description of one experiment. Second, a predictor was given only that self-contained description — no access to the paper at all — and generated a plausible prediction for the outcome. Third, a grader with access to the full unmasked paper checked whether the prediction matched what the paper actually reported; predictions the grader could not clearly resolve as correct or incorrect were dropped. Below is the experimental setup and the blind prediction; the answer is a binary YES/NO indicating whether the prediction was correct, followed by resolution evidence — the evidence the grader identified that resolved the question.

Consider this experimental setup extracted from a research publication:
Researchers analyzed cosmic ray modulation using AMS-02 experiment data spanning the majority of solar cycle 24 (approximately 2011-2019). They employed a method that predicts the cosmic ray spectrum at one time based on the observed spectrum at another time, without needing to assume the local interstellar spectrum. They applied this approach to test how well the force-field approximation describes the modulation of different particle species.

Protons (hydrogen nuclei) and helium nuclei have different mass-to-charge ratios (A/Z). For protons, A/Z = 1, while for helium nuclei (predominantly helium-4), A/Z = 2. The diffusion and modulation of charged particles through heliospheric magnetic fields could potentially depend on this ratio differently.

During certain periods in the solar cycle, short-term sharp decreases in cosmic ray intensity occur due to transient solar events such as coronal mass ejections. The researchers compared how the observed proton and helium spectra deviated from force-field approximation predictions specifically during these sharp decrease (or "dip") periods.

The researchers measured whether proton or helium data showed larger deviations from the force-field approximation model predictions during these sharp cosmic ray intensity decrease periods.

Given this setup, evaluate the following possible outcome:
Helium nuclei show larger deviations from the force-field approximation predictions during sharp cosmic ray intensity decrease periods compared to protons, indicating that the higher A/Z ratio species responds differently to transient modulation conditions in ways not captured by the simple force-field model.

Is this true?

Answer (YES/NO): NO